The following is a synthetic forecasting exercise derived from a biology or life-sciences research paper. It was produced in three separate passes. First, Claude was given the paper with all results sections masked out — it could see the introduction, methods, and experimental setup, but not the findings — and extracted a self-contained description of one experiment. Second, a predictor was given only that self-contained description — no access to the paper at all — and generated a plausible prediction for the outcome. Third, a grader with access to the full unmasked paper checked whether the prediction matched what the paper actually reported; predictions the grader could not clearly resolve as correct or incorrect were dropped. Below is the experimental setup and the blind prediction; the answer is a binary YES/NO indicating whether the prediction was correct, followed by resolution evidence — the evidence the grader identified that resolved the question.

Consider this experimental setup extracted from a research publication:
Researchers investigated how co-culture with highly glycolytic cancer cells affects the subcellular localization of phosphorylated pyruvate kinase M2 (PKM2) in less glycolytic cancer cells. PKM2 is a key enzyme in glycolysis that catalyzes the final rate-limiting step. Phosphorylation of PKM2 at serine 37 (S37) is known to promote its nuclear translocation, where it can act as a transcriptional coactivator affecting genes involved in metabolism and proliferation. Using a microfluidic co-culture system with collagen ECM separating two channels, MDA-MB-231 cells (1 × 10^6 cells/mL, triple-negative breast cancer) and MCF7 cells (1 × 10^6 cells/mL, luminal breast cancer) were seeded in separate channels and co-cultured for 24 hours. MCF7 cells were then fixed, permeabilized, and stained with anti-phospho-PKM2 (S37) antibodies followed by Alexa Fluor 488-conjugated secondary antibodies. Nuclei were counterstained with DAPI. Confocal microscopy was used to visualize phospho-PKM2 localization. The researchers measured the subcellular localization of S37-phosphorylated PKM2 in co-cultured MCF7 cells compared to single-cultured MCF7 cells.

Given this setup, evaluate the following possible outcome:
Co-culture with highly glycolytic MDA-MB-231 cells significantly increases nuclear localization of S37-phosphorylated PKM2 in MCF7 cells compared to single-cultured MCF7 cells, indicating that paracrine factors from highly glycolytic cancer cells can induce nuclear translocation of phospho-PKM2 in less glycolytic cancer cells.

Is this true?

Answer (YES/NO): YES